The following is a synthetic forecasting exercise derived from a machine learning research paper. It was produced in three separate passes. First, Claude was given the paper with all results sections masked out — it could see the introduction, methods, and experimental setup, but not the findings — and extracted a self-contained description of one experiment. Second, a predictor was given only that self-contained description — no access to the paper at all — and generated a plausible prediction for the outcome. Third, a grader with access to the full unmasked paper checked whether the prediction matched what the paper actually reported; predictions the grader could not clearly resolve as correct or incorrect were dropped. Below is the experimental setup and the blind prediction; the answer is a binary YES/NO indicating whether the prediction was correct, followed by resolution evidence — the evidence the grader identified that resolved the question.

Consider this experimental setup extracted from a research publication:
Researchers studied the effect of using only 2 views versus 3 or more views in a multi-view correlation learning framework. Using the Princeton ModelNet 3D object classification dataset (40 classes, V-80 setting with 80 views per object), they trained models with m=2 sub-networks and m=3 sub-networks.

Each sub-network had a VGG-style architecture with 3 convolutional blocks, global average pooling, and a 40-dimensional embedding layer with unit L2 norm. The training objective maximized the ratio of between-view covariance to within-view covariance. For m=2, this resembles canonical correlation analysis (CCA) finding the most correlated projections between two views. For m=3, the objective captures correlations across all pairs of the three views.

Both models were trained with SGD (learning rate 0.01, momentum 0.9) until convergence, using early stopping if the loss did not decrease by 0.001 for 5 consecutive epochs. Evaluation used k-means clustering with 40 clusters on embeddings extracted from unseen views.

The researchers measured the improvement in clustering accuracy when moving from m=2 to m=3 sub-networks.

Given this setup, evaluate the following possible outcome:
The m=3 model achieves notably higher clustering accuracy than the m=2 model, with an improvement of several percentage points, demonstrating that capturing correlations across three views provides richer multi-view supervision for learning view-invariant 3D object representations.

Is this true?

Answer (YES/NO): YES